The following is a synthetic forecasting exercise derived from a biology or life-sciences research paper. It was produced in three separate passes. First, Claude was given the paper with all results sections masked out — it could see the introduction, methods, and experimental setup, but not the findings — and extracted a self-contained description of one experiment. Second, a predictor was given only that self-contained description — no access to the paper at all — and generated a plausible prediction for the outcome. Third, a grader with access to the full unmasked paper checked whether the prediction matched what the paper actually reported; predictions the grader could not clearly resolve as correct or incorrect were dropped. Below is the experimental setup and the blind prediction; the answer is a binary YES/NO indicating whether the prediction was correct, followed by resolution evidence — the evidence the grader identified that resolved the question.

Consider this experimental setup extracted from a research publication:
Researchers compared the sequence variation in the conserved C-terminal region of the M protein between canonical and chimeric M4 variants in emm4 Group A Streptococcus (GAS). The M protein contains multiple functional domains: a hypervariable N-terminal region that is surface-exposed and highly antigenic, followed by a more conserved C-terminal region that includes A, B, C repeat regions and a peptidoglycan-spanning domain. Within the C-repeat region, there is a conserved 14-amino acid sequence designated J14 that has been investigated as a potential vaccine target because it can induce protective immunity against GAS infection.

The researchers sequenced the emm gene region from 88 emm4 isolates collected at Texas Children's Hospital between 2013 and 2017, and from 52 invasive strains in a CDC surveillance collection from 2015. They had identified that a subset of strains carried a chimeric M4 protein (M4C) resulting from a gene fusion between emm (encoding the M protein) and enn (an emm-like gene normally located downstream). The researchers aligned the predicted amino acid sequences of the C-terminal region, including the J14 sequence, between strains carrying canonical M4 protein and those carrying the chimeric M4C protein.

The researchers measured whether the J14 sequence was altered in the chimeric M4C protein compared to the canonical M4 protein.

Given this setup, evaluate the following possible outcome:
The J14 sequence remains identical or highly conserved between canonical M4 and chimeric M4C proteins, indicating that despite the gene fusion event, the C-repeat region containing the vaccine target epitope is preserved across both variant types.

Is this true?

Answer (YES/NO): NO